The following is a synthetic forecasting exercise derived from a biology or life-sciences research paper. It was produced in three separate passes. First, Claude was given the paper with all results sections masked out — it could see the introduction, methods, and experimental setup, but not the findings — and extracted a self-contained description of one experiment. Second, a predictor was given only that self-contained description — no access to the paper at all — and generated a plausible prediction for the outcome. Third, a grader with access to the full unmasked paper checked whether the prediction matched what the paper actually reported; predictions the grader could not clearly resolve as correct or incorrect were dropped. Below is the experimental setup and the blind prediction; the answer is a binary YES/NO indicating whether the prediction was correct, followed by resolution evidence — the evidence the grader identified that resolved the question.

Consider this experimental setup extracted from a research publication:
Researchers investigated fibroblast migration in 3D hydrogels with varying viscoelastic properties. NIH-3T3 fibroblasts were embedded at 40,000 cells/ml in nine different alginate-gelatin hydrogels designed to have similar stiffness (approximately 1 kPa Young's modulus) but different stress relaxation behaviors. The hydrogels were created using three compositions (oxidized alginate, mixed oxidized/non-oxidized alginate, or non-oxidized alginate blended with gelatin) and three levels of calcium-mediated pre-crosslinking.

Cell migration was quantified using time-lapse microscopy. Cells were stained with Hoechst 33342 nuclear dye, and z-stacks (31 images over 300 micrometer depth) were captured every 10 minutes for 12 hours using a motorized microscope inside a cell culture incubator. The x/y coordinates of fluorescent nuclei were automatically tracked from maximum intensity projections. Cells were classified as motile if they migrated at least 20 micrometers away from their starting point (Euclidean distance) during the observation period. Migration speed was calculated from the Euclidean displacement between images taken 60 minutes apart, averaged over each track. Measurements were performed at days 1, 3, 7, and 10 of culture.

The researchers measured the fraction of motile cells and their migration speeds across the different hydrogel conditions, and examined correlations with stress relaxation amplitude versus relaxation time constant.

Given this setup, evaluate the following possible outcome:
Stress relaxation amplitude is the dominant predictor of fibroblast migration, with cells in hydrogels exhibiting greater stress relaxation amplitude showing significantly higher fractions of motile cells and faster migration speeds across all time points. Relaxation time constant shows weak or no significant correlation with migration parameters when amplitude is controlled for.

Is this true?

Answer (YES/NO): NO